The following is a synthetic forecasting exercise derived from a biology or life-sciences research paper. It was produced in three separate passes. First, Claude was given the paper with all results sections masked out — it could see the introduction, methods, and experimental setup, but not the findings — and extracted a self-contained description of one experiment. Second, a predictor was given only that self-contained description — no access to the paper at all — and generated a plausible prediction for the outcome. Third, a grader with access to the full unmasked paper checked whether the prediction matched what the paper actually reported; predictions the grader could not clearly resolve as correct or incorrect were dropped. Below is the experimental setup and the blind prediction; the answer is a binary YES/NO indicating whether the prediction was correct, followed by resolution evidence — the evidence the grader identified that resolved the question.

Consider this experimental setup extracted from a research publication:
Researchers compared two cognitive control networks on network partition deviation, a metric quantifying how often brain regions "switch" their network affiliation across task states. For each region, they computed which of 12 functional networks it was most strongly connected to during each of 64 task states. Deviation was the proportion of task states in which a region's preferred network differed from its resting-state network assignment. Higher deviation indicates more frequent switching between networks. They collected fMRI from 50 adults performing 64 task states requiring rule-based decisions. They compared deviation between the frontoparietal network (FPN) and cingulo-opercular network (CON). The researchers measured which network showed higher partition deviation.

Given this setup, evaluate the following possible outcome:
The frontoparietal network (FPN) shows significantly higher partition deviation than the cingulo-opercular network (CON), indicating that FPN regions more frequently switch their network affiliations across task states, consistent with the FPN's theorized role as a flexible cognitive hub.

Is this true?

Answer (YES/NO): NO